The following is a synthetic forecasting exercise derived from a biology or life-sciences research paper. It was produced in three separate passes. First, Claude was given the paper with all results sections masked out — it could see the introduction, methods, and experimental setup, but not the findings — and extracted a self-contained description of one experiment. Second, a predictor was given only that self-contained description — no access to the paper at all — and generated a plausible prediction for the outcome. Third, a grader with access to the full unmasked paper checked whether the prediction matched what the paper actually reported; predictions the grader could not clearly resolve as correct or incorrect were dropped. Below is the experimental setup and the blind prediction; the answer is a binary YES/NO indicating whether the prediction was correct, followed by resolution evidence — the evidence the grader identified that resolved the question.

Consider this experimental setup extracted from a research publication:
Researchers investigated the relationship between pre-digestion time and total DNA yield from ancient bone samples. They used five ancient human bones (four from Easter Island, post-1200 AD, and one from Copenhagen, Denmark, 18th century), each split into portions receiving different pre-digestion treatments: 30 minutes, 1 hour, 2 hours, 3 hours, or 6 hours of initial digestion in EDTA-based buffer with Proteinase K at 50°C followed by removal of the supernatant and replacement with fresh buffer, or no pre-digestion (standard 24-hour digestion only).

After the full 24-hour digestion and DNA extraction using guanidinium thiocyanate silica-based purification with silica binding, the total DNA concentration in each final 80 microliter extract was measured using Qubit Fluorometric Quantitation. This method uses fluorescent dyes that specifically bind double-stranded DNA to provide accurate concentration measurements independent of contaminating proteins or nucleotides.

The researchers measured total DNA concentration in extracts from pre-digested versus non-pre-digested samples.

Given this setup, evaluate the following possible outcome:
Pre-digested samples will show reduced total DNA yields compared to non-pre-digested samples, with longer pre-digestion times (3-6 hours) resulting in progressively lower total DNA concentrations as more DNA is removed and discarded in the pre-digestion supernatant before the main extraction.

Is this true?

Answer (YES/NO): YES